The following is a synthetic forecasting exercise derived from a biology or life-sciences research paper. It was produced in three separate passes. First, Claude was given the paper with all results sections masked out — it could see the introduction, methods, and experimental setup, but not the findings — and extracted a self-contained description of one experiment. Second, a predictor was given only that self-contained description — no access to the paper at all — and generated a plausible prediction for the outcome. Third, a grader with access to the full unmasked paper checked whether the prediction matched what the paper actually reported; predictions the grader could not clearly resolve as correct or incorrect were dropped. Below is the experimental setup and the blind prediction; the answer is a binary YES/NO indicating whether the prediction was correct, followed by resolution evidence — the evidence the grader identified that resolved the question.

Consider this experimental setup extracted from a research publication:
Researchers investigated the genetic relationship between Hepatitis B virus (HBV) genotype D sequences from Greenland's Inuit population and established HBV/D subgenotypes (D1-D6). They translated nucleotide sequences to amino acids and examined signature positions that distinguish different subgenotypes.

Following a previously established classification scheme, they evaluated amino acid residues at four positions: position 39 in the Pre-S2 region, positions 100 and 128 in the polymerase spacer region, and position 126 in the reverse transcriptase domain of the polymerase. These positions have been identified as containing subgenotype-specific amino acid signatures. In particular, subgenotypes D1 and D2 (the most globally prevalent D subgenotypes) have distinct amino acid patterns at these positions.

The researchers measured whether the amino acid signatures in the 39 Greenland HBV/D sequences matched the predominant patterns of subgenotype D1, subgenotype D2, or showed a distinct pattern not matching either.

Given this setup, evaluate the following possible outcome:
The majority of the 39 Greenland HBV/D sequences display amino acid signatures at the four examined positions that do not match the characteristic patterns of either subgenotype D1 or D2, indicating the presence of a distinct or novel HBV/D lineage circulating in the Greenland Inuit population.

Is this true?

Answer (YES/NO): YES